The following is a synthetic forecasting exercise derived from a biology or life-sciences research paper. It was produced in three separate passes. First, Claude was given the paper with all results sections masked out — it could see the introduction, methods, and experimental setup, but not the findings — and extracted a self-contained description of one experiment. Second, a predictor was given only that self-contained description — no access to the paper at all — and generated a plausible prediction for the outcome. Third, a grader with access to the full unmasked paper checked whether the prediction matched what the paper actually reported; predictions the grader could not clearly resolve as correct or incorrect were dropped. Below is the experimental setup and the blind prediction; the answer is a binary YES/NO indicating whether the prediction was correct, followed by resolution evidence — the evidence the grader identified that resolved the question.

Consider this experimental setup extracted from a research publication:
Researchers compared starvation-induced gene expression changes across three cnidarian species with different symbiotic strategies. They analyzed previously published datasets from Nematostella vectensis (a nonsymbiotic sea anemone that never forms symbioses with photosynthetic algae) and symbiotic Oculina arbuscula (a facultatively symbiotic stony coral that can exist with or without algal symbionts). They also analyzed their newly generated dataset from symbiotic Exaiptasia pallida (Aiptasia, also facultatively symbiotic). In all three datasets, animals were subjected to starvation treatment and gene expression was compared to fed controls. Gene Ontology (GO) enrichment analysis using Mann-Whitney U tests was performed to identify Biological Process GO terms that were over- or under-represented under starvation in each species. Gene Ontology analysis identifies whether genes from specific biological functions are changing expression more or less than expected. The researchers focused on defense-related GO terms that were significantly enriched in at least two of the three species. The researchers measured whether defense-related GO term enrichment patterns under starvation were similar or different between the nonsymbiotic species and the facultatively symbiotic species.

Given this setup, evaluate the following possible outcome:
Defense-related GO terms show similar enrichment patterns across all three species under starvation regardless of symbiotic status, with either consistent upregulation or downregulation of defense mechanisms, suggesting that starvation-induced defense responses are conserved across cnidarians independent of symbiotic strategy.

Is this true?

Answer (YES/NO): NO